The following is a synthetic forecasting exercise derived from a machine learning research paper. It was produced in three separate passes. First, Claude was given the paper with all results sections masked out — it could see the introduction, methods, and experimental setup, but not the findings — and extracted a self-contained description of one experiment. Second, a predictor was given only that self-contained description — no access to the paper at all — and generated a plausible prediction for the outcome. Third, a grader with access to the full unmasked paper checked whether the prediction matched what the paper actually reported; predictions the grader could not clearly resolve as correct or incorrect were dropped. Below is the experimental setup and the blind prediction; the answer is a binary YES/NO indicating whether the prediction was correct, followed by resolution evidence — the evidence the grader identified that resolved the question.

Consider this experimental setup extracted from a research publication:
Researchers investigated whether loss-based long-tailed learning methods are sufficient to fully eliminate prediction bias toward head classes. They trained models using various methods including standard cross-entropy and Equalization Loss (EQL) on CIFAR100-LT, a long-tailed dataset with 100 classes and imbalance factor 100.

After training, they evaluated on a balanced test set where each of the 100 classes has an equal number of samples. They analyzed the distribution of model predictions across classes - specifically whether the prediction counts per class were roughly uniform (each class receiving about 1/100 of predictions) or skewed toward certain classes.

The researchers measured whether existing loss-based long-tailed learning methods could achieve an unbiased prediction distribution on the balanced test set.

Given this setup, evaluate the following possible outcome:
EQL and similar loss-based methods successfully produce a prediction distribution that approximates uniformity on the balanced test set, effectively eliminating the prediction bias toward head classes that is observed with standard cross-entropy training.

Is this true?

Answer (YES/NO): NO